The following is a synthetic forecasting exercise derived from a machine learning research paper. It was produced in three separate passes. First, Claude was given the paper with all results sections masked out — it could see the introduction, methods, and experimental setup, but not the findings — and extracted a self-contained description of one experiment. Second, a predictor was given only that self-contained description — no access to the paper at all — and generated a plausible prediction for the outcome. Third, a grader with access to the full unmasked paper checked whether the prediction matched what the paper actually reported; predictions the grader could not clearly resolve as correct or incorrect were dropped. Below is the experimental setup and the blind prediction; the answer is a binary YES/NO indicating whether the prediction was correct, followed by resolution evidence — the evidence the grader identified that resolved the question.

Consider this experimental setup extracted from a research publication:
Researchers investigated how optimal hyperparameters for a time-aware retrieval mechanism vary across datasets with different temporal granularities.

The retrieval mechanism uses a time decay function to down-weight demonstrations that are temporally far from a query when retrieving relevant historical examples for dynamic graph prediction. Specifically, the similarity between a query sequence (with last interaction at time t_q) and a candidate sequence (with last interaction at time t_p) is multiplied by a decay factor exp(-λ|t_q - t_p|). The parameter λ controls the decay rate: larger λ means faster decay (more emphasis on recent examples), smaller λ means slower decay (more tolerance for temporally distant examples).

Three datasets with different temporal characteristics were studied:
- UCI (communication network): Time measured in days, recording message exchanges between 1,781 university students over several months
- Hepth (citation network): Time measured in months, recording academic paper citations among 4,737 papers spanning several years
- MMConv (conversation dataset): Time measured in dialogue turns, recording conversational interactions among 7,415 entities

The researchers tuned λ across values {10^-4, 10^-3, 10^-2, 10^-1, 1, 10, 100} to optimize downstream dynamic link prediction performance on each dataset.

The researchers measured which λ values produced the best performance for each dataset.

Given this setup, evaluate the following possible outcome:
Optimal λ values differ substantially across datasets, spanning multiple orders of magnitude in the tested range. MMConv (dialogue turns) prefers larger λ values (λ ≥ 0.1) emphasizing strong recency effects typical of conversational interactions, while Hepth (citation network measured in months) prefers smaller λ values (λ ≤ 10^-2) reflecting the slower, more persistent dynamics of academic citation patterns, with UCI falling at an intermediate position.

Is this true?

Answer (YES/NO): NO